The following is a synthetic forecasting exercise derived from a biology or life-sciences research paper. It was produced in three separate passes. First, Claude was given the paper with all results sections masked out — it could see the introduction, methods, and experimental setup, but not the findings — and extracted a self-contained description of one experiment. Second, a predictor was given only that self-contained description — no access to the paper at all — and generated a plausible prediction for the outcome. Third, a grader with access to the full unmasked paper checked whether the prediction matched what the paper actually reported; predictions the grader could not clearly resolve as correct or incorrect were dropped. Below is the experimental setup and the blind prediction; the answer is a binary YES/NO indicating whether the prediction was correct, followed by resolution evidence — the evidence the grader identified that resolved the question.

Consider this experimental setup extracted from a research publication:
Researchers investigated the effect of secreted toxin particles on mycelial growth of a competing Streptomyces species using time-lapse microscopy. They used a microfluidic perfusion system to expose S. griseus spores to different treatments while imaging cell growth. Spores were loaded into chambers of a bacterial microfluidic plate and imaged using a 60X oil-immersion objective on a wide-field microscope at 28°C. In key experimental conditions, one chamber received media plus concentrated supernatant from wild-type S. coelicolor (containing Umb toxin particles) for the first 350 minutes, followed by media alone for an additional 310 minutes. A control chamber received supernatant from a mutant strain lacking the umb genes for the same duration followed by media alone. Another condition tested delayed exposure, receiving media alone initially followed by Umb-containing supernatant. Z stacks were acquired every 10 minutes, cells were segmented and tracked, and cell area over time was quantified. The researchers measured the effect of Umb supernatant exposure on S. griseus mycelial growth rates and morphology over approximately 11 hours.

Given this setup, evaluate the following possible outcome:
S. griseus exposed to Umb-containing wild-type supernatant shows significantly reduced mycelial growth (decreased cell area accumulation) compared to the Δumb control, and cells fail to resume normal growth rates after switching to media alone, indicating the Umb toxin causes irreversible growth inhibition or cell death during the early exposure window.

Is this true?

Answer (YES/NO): NO